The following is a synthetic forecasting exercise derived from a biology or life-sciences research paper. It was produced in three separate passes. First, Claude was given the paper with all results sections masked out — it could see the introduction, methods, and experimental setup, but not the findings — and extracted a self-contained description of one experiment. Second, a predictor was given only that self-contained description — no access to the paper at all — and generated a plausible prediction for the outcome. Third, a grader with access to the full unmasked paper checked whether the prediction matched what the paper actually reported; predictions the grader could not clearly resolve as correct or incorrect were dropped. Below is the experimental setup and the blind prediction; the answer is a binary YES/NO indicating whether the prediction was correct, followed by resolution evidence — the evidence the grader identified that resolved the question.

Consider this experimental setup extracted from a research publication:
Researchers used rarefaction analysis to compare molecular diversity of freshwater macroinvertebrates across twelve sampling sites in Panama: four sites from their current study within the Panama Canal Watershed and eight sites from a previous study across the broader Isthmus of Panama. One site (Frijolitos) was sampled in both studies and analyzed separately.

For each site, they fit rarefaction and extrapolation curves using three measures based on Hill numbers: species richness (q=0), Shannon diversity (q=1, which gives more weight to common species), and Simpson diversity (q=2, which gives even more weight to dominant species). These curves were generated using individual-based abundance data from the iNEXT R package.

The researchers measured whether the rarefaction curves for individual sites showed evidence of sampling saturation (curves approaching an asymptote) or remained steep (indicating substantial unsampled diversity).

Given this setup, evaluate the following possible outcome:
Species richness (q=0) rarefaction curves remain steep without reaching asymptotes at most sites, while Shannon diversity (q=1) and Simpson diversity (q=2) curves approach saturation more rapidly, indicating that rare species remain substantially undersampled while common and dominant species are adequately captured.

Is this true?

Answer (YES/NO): NO